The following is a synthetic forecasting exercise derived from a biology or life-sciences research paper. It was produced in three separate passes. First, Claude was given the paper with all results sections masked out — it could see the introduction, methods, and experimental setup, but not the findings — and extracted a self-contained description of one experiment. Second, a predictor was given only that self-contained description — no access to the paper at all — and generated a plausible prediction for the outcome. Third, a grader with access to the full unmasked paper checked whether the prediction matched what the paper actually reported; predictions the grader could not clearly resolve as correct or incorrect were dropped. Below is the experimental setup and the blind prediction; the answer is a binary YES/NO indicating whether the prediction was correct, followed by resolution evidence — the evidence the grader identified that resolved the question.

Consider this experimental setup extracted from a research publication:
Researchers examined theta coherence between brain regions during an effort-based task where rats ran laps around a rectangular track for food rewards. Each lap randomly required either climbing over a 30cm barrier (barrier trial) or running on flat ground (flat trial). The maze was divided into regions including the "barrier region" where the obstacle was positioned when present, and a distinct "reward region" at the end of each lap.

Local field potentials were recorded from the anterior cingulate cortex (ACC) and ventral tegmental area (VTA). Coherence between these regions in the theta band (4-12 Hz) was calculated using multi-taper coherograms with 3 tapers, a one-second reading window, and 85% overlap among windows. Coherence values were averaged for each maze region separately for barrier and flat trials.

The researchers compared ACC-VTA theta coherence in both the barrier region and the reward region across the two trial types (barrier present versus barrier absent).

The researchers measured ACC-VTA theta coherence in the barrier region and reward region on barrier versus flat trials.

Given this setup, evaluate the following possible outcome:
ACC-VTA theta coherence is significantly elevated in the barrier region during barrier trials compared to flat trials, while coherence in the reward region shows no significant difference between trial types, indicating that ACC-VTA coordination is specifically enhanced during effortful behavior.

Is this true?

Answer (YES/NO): NO